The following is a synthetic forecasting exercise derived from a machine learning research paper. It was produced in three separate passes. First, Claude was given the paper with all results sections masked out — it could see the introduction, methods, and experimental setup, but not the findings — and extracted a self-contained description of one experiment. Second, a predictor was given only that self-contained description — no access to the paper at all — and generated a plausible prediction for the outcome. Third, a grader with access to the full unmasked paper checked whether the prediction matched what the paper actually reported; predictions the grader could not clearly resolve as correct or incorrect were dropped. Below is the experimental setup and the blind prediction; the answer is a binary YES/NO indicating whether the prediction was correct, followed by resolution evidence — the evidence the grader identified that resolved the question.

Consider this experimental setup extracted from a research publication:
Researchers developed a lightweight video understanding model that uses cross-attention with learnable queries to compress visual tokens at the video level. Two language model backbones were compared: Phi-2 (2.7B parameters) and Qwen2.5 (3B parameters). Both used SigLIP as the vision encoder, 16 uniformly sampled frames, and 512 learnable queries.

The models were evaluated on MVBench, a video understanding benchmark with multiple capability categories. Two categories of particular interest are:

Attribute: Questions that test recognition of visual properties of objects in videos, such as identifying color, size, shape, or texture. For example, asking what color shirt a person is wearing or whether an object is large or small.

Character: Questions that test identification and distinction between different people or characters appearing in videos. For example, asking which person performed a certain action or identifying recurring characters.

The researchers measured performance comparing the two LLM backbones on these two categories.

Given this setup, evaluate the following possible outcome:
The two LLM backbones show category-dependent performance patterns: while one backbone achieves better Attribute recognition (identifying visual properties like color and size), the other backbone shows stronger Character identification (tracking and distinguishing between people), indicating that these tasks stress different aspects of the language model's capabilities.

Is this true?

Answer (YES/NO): YES